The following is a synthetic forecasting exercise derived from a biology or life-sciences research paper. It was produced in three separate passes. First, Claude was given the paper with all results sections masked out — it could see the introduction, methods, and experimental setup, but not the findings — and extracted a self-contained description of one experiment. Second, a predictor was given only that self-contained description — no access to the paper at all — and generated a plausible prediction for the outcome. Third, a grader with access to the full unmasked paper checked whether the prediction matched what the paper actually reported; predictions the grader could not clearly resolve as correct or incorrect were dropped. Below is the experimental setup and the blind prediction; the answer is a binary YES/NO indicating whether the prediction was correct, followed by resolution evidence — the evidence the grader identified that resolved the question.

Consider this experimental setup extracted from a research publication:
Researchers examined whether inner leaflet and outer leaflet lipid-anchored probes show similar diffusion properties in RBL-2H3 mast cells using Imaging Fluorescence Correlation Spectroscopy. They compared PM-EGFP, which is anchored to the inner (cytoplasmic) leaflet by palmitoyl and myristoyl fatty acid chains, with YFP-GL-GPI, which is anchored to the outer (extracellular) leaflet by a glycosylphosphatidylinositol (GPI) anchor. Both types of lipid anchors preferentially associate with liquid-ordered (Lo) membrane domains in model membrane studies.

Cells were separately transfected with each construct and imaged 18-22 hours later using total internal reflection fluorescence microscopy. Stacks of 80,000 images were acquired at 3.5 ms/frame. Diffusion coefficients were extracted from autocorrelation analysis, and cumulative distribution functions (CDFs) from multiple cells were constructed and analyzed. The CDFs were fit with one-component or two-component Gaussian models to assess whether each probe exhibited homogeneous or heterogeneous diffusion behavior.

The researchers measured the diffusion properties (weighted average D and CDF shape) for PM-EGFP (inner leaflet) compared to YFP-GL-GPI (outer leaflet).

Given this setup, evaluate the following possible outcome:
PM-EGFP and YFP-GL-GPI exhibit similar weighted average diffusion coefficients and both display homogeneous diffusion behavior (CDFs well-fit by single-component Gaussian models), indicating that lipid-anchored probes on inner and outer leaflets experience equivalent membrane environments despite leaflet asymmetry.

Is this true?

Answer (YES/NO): NO